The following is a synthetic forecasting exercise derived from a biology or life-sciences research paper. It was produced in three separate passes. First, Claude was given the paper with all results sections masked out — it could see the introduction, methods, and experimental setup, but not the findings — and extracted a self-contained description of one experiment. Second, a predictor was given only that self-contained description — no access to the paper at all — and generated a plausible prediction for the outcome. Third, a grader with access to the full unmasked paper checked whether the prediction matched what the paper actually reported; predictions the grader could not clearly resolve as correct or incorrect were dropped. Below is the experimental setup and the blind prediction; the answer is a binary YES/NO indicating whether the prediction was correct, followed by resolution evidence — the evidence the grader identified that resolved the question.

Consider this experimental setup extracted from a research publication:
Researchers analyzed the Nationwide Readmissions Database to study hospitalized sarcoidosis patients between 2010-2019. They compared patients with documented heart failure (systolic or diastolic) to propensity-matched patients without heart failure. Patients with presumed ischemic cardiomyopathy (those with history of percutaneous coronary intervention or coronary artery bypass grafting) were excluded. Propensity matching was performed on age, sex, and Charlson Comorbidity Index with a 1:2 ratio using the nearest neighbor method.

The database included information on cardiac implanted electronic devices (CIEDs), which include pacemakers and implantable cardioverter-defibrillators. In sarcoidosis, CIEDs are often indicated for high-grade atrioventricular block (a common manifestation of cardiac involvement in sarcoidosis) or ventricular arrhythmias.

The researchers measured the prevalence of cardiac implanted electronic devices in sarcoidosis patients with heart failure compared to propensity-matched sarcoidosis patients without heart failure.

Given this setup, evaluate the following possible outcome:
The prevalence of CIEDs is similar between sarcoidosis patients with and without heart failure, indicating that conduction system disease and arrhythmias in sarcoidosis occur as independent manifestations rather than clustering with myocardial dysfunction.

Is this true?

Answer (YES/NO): NO